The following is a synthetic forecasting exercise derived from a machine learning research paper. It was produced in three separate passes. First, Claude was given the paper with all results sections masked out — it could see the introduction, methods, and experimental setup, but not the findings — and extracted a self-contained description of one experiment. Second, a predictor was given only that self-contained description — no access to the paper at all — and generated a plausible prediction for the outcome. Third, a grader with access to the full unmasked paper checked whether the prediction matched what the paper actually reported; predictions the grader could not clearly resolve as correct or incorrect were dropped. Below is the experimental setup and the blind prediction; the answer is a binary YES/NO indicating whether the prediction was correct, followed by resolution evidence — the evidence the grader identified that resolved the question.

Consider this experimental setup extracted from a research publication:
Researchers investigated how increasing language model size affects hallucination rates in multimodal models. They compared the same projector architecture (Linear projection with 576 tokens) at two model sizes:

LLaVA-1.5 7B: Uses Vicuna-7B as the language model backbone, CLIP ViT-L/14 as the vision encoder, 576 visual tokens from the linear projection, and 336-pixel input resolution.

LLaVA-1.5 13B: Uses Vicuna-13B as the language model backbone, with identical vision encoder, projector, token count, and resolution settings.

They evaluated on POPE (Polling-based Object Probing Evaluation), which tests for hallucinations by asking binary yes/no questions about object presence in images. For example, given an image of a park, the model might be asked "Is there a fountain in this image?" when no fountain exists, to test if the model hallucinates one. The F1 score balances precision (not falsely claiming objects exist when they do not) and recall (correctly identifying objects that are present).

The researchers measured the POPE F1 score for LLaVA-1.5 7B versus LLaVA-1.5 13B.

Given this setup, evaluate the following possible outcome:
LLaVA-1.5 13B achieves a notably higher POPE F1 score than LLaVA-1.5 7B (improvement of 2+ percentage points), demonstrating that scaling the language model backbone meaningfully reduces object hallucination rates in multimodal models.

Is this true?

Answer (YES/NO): NO